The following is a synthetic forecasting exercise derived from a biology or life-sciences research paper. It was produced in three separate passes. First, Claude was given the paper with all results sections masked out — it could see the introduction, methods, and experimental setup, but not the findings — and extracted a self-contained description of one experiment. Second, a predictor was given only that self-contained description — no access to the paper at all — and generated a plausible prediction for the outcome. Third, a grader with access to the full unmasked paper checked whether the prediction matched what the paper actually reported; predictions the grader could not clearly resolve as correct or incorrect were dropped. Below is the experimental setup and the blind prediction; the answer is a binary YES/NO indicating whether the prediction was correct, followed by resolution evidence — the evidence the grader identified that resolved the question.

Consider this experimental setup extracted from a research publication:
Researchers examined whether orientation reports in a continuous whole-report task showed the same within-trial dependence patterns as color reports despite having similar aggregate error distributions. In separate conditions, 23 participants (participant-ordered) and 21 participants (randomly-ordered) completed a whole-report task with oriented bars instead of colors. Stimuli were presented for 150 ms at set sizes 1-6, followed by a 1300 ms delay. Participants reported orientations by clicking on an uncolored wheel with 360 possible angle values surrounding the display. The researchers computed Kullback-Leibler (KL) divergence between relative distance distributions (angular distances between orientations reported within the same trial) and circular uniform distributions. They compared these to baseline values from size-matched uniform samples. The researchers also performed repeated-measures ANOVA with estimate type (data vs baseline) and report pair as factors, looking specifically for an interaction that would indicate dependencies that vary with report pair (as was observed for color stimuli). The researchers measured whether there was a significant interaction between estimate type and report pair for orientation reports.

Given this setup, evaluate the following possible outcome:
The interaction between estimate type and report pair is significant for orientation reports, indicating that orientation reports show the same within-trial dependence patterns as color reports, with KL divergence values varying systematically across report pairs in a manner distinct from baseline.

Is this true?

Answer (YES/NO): NO